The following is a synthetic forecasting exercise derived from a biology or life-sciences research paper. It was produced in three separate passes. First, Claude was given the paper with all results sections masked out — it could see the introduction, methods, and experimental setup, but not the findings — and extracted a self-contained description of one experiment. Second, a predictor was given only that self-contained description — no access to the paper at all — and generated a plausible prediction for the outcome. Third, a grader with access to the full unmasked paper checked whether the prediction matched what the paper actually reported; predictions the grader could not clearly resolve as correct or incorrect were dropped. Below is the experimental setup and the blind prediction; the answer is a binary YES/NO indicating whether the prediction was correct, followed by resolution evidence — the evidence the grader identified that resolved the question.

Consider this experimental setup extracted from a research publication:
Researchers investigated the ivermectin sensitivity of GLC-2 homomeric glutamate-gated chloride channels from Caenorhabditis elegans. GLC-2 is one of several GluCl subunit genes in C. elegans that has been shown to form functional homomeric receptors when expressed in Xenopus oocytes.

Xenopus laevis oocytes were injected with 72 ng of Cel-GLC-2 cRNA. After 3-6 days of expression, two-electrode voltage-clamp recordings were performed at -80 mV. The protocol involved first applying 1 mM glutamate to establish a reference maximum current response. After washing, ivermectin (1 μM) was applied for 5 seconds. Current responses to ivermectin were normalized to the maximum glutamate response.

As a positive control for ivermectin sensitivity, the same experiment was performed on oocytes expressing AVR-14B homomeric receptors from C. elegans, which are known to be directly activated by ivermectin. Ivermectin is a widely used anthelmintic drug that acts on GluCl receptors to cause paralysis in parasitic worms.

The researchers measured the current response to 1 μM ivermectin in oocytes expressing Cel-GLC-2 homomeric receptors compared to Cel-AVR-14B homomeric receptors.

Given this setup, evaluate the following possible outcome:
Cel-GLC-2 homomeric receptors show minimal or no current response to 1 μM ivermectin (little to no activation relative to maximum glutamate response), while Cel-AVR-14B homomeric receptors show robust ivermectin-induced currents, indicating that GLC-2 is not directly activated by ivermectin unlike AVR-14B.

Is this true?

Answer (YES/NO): YES